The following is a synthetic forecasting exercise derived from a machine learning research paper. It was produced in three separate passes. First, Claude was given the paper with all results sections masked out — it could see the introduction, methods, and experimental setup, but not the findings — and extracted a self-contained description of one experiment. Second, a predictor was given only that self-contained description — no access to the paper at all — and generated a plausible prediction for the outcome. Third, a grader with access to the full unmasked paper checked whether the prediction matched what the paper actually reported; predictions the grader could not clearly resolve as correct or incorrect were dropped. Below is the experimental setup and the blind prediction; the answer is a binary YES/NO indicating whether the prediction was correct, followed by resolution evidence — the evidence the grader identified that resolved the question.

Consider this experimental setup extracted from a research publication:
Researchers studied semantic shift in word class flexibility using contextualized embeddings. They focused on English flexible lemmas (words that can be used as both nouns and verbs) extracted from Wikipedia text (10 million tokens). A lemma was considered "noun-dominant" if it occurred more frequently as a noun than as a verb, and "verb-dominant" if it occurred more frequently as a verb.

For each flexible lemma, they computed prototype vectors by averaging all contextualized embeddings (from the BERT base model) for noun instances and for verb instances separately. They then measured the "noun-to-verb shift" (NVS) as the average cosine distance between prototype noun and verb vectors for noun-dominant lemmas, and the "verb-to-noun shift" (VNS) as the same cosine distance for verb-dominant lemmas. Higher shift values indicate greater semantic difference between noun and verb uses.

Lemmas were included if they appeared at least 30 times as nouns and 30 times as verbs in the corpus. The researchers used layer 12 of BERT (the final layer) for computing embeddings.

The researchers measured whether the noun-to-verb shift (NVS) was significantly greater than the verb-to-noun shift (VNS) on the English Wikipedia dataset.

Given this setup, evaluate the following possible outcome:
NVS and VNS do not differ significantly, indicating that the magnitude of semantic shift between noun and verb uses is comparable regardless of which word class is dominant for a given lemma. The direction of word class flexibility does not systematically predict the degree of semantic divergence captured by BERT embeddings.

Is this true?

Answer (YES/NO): NO